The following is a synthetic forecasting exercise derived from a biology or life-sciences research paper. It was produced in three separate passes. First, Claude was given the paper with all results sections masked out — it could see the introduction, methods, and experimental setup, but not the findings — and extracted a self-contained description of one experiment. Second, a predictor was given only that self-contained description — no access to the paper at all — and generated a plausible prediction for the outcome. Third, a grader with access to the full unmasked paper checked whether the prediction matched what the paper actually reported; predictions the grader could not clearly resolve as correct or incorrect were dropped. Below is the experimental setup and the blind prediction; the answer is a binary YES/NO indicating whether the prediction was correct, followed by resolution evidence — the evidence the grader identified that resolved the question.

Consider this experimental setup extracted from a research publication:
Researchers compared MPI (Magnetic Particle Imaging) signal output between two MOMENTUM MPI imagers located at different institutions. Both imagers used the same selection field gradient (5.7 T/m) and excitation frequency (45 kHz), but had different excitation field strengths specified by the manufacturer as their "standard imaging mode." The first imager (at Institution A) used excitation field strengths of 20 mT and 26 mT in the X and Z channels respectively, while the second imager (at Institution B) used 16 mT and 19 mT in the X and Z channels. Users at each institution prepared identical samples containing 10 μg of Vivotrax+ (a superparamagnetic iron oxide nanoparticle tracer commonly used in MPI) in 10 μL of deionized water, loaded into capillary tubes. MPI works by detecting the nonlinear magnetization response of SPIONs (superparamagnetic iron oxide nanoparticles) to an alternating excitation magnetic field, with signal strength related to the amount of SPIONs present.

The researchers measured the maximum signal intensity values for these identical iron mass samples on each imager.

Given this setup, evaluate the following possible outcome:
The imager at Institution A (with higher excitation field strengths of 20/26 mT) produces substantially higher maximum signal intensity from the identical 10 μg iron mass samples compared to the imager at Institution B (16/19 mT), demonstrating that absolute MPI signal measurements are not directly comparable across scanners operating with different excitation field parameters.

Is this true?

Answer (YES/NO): YES